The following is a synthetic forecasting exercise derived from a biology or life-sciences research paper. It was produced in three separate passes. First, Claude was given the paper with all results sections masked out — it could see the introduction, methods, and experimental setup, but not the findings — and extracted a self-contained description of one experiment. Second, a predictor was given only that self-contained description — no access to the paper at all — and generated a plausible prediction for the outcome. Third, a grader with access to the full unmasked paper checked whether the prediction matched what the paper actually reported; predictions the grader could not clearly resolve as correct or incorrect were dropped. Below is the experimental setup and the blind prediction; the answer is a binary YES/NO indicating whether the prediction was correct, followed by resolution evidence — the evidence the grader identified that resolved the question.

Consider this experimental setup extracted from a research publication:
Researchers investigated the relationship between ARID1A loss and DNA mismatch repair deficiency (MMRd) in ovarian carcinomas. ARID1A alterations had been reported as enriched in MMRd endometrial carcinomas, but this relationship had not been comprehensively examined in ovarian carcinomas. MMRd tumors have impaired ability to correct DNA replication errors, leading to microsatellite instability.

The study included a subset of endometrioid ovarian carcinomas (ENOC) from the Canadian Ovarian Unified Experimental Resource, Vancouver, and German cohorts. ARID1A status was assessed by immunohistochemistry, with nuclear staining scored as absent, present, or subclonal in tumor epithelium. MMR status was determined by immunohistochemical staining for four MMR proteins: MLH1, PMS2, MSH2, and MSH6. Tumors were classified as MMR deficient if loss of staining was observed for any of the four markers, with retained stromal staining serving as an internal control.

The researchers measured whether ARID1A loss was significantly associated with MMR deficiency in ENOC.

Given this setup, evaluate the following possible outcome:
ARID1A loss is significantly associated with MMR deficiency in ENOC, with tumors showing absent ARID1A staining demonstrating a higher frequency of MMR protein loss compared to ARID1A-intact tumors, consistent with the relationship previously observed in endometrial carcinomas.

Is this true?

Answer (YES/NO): YES